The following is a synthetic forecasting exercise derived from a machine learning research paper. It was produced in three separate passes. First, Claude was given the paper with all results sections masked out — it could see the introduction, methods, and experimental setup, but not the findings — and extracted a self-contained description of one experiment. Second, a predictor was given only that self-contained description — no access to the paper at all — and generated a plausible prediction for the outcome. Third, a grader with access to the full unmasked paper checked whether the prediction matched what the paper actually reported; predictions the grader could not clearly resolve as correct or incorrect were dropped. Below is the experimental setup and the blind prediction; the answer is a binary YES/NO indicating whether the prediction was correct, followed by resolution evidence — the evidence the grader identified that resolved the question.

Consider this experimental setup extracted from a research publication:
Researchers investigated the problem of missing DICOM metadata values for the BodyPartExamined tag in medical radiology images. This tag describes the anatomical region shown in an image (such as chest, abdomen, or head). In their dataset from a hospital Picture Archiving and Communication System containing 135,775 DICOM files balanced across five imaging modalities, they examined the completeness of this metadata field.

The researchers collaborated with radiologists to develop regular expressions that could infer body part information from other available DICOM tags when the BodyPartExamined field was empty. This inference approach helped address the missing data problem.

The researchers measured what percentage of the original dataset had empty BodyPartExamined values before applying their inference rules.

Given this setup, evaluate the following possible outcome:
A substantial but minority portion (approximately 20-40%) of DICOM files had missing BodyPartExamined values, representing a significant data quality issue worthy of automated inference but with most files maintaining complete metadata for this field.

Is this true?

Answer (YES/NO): NO